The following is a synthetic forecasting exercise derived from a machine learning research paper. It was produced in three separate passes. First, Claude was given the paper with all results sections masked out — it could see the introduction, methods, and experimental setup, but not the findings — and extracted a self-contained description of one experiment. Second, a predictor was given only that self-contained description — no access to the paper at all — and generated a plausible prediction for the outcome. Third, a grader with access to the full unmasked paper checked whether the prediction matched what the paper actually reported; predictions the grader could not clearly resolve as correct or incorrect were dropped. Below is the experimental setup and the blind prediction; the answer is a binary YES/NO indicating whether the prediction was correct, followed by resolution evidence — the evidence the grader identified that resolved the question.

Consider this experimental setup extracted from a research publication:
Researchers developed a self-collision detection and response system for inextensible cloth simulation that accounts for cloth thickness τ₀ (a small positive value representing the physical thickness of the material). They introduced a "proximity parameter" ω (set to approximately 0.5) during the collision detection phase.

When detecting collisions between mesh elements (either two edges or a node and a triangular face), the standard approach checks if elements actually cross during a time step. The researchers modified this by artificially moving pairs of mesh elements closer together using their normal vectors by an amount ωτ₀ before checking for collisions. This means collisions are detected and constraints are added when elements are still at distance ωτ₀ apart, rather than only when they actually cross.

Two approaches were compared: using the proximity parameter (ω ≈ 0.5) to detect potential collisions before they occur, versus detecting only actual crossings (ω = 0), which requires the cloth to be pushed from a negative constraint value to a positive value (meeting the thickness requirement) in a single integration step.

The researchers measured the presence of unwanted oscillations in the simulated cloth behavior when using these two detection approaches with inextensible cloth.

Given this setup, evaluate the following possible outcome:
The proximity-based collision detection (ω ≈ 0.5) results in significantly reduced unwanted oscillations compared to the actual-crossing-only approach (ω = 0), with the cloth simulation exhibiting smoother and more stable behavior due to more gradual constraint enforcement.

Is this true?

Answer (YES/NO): YES